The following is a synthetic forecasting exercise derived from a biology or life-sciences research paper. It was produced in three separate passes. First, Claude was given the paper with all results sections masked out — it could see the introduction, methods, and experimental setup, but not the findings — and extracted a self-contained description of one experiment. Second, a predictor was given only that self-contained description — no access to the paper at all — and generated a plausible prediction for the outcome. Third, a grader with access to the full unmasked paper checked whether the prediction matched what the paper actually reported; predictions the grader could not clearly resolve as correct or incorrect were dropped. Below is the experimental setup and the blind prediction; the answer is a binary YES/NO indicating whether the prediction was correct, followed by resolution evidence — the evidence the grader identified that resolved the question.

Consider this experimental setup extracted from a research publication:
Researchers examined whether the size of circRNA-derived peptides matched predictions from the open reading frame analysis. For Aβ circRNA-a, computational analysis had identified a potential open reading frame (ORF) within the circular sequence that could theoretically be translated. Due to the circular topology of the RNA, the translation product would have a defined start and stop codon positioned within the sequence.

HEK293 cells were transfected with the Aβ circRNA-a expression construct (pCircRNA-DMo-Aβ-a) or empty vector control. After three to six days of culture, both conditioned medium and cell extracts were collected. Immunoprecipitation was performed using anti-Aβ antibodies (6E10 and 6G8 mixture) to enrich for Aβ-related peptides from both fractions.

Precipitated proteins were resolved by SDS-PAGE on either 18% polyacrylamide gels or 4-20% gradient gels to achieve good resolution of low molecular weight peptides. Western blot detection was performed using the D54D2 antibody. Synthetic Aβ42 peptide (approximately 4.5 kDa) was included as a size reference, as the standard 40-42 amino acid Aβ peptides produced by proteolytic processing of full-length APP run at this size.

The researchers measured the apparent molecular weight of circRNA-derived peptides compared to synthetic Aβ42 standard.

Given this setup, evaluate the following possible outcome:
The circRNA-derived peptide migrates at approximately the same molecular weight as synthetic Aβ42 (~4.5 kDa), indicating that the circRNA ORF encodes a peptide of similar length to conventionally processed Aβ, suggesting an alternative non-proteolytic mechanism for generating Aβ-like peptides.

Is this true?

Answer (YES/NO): NO